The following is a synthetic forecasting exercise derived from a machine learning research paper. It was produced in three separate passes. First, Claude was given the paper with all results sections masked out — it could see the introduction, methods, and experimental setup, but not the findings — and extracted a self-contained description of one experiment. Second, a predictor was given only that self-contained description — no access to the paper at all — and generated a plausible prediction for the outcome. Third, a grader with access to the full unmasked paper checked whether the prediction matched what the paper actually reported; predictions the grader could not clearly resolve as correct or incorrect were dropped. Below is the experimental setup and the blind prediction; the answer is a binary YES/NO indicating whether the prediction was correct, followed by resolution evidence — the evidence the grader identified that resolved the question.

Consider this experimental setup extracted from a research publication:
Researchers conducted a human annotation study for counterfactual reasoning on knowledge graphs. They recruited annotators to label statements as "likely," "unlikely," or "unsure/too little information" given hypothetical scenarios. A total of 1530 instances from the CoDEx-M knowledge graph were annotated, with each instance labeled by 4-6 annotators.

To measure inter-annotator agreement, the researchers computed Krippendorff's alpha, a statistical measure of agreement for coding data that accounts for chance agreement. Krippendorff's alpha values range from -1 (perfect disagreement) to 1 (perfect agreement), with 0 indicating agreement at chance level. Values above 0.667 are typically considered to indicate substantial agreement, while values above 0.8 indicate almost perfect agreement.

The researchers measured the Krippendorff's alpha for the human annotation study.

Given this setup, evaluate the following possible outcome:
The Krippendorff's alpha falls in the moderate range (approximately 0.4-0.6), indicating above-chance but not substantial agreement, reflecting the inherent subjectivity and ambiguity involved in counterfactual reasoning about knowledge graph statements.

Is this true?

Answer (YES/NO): NO